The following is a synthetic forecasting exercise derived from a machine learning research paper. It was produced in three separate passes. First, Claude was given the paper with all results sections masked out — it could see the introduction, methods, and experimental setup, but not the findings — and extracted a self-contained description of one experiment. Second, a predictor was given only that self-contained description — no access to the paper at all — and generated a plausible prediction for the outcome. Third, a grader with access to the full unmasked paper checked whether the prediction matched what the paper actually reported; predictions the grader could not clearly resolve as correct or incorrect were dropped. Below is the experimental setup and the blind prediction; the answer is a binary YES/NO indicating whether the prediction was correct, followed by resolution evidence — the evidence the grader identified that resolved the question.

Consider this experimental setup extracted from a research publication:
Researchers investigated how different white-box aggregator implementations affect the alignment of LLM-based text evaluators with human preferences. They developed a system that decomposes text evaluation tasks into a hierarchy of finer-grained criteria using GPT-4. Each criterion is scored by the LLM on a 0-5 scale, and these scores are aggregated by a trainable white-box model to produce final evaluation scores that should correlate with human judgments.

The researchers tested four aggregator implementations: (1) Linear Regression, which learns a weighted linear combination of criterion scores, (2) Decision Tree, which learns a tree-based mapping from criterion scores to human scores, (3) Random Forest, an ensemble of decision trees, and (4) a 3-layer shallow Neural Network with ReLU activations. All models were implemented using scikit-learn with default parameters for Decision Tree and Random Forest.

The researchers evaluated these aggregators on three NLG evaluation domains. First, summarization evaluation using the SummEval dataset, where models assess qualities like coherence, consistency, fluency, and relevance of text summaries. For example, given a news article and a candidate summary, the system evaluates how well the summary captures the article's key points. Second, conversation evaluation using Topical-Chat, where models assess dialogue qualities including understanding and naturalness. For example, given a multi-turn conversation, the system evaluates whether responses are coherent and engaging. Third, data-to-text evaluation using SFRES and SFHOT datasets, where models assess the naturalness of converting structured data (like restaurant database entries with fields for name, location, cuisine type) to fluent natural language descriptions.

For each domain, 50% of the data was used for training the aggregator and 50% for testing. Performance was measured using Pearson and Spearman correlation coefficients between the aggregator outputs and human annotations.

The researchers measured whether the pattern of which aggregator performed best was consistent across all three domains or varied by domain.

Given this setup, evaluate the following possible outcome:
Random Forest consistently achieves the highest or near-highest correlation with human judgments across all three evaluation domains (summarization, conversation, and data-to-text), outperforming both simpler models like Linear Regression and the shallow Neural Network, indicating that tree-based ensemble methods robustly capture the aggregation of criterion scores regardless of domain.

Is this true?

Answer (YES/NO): NO